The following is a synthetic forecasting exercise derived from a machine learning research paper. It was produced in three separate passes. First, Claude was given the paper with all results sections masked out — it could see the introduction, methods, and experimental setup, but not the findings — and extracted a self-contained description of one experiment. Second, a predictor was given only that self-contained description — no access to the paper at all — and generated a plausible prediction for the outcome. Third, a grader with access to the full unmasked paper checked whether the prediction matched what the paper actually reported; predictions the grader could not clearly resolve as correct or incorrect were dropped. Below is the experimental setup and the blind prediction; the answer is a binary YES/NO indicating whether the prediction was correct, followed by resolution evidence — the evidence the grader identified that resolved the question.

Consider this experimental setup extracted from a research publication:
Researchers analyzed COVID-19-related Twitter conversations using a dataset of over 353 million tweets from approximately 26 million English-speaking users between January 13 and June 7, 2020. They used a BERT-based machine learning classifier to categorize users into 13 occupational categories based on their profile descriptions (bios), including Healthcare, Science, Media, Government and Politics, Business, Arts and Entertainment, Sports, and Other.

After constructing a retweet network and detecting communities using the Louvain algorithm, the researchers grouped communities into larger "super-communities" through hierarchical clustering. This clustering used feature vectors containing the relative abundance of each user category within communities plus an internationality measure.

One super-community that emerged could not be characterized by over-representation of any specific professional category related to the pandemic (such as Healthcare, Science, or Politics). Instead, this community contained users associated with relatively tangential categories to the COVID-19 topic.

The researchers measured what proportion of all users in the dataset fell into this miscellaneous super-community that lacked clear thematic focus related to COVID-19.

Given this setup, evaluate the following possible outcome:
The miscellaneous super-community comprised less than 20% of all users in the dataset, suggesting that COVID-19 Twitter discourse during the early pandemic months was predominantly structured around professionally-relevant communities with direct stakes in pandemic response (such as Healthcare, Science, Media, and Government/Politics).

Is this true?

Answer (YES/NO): NO